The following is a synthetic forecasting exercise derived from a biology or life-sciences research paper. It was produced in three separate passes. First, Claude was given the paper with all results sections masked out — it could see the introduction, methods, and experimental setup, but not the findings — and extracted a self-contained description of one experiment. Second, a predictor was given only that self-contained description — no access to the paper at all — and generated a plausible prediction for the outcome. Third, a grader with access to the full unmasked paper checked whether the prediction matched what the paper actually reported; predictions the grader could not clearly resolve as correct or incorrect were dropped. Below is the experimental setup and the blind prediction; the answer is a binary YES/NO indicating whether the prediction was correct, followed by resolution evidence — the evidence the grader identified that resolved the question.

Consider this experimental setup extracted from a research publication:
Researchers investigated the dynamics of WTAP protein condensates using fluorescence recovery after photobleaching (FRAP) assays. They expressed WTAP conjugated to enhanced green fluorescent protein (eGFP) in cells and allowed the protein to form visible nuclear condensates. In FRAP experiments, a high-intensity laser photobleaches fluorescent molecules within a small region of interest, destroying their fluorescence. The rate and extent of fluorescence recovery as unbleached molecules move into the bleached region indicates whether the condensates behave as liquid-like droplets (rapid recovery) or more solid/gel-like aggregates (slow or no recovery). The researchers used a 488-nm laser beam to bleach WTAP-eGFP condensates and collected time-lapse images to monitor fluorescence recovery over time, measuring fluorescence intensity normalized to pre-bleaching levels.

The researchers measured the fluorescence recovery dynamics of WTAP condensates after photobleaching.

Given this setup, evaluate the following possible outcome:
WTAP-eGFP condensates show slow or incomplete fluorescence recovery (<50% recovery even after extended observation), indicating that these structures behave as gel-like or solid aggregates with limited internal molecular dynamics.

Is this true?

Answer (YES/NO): NO